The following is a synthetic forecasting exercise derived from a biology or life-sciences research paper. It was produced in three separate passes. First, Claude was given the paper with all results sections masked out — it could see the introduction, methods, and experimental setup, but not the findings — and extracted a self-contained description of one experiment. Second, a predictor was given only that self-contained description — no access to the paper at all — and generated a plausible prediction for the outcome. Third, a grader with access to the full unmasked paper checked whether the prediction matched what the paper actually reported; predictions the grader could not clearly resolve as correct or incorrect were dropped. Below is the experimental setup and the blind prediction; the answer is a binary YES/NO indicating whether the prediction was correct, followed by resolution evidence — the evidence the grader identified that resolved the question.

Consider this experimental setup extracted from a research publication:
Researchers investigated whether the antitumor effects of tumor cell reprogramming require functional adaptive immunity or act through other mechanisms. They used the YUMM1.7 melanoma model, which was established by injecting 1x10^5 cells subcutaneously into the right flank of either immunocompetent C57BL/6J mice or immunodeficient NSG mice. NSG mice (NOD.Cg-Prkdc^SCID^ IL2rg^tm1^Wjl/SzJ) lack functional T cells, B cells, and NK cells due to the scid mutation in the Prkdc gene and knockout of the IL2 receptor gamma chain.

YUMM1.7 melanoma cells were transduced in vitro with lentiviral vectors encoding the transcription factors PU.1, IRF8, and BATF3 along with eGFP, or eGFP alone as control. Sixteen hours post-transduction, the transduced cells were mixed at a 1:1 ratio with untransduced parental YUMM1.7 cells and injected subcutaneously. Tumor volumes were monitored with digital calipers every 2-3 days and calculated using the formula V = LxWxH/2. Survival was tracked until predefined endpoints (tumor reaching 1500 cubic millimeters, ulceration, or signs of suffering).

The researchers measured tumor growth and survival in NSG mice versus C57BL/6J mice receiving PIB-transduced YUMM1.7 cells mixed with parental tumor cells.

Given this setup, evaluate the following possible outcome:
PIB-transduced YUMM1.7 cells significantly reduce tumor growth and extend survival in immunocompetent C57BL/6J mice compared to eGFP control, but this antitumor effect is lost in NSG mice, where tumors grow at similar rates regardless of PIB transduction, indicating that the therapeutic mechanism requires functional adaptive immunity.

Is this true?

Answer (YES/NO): NO